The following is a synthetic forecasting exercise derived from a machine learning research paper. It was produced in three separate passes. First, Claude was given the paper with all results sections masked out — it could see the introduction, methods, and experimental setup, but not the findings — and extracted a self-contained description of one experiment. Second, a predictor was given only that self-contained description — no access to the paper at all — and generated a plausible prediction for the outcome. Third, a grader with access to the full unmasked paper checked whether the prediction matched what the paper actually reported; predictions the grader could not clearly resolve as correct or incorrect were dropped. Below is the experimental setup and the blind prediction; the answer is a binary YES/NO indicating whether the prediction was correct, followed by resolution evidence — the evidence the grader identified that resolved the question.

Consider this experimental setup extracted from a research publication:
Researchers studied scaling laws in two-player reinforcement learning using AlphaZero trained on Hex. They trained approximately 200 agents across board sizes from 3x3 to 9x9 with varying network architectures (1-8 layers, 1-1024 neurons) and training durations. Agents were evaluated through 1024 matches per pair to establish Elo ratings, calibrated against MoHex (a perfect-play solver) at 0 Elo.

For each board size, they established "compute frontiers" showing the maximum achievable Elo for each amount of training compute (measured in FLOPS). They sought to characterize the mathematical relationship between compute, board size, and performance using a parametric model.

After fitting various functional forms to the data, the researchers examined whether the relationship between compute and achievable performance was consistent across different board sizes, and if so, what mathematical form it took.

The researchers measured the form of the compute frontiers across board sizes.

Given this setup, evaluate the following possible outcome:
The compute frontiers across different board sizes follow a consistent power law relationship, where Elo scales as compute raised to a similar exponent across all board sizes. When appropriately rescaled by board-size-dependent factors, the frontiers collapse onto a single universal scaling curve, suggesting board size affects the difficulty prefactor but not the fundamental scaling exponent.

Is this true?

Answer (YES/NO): NO